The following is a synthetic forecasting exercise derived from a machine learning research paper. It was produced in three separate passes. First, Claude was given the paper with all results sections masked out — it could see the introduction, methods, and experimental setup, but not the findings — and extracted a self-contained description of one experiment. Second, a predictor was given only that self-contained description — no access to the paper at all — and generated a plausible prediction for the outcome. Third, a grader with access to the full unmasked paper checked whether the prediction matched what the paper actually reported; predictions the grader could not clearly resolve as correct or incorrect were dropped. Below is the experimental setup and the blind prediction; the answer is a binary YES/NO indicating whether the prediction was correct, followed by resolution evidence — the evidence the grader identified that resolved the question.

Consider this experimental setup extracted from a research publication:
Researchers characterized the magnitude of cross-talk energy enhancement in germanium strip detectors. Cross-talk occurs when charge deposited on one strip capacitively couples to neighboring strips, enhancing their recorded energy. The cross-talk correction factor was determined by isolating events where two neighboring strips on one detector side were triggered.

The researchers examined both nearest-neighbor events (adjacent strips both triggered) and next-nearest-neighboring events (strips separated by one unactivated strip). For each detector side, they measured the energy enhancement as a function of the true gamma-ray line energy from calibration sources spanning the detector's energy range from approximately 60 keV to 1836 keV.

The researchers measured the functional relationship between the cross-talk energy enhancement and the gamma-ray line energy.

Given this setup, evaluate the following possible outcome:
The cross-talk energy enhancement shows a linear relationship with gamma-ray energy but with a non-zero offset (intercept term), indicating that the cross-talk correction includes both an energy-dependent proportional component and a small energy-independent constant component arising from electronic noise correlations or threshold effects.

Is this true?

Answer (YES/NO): NO